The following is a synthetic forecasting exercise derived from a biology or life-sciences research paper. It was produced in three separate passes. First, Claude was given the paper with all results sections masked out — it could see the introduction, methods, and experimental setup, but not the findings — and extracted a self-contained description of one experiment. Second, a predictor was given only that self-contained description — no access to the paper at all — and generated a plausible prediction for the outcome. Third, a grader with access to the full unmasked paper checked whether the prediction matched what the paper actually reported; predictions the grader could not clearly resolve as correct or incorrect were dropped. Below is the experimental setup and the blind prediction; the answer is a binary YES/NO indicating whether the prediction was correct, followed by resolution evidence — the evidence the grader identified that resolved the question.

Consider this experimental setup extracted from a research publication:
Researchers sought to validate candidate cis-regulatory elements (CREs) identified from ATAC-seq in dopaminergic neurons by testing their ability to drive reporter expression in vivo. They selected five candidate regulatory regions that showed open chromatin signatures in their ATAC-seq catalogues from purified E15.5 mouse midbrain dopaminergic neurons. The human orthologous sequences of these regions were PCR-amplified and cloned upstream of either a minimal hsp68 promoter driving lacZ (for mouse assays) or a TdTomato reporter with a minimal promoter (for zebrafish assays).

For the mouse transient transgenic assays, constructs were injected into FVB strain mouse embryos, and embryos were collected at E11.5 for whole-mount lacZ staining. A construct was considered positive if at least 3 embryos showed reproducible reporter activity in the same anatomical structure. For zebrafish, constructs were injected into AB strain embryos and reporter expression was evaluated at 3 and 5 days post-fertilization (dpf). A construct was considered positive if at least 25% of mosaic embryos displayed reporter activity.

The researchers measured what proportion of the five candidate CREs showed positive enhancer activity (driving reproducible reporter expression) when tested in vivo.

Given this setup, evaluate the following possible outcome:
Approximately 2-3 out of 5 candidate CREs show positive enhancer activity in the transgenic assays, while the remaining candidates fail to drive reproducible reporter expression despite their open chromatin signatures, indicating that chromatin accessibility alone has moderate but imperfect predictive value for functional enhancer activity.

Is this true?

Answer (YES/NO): NO